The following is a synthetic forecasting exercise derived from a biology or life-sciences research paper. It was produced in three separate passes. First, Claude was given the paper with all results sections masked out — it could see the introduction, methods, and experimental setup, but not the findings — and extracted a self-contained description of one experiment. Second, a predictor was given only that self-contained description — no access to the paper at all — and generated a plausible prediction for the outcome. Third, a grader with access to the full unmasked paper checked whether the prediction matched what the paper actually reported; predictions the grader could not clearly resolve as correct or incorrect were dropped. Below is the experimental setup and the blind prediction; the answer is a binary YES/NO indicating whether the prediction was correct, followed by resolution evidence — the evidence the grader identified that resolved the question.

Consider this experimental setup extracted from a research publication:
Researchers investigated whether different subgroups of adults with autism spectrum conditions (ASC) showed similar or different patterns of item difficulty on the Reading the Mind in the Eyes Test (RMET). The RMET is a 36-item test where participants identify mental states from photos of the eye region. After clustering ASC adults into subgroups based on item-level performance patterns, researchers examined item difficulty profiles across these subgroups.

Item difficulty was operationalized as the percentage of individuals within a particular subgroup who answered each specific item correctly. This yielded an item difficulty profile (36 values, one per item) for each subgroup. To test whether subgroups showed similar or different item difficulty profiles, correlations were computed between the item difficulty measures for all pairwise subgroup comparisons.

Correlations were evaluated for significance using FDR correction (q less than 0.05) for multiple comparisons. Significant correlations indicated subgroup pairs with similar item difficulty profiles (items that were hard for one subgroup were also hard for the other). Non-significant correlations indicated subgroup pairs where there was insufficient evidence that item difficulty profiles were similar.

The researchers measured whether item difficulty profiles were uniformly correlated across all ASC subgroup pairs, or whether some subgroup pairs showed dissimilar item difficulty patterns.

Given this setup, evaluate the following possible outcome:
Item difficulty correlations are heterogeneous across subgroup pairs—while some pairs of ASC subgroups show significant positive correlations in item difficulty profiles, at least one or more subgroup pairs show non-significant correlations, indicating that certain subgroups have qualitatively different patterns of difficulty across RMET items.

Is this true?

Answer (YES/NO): YES